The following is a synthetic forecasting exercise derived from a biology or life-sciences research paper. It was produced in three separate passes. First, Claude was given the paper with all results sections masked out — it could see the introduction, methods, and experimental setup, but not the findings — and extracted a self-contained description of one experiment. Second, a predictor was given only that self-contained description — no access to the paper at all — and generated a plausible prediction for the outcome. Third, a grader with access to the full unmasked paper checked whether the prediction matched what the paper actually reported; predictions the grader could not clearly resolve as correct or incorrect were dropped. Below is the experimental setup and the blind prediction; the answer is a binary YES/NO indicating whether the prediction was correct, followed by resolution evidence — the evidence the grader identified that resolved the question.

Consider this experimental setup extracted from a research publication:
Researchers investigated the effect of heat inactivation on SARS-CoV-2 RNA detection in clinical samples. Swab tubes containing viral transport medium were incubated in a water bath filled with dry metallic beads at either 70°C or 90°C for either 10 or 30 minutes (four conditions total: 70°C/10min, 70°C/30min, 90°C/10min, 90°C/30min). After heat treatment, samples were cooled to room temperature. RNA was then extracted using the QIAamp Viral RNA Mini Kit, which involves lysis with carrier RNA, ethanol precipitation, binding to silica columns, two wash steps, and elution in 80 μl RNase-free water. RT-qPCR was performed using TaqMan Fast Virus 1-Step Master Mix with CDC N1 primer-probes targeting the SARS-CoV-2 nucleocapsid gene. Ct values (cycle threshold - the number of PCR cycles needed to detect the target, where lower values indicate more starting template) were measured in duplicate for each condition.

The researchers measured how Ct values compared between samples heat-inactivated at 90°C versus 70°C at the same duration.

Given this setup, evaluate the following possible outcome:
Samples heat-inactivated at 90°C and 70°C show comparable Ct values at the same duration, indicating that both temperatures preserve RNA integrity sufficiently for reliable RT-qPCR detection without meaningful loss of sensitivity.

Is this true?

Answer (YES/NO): NO